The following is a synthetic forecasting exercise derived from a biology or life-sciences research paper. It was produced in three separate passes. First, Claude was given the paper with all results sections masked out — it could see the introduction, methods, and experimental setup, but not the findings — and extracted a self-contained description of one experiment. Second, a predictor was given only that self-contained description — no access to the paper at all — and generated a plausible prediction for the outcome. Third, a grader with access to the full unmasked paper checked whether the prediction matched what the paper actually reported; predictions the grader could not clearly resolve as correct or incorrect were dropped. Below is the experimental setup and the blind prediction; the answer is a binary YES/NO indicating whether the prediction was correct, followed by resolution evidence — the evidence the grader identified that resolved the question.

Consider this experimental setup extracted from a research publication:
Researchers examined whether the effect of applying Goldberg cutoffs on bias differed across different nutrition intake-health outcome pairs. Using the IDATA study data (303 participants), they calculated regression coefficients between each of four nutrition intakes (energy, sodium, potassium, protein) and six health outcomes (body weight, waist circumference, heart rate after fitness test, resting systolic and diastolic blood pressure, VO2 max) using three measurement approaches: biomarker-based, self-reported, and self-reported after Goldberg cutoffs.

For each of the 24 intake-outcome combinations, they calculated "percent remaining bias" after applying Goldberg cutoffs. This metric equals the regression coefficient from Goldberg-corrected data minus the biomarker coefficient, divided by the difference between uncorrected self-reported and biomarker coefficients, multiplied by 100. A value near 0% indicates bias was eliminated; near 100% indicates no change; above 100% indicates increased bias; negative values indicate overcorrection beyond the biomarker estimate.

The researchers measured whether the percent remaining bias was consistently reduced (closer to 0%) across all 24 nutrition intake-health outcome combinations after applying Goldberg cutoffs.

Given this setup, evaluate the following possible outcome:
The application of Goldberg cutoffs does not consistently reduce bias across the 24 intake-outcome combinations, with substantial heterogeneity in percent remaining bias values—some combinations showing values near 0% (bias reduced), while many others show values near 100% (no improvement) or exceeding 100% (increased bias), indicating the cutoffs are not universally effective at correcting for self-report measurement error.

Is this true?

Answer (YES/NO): NO